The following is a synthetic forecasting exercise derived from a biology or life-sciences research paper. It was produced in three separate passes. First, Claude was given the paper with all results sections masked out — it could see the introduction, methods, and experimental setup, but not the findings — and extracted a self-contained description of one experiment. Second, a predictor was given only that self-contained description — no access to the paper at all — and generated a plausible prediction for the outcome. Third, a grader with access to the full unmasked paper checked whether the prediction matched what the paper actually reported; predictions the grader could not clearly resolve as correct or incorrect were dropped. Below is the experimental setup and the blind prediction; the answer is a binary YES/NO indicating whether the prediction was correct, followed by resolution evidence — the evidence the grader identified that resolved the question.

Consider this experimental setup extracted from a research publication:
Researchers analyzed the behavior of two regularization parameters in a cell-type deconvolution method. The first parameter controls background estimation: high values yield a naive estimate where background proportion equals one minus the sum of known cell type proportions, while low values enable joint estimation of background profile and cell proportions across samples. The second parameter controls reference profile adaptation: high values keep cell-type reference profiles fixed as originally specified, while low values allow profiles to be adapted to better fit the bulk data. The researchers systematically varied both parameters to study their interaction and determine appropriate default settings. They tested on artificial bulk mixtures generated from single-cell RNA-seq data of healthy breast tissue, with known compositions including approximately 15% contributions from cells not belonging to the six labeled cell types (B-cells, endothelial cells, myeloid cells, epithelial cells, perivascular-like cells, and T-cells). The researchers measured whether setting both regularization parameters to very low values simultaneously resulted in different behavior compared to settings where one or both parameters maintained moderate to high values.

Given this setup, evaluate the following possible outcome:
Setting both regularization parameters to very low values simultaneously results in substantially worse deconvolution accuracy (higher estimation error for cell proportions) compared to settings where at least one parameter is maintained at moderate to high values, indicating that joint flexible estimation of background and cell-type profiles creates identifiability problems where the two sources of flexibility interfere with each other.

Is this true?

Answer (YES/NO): YES